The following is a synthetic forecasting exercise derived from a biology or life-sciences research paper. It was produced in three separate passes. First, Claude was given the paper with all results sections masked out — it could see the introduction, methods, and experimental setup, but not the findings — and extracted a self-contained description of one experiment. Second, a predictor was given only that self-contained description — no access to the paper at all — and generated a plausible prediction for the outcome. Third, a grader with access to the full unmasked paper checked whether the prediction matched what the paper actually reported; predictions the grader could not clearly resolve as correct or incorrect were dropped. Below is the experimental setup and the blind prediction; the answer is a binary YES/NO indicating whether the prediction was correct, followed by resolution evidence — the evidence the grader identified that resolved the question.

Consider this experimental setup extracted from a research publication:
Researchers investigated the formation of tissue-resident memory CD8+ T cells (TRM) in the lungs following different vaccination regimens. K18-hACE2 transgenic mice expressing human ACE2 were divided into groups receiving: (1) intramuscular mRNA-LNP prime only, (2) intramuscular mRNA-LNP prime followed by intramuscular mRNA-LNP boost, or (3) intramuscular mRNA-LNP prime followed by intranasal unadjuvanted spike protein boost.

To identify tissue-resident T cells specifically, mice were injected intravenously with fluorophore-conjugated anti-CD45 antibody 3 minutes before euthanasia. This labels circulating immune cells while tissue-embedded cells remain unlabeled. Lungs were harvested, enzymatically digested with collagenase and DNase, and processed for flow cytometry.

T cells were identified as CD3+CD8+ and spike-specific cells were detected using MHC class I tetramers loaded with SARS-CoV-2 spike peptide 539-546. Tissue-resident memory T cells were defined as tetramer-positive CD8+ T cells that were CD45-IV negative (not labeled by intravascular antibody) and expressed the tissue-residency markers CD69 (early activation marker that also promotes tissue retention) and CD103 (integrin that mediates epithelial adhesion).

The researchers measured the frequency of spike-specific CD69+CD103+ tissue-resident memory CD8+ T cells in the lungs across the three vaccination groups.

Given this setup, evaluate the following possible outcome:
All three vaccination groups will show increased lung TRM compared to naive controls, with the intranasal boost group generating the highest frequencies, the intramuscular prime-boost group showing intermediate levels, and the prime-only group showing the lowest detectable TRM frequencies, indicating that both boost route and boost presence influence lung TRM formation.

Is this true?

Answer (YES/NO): NO